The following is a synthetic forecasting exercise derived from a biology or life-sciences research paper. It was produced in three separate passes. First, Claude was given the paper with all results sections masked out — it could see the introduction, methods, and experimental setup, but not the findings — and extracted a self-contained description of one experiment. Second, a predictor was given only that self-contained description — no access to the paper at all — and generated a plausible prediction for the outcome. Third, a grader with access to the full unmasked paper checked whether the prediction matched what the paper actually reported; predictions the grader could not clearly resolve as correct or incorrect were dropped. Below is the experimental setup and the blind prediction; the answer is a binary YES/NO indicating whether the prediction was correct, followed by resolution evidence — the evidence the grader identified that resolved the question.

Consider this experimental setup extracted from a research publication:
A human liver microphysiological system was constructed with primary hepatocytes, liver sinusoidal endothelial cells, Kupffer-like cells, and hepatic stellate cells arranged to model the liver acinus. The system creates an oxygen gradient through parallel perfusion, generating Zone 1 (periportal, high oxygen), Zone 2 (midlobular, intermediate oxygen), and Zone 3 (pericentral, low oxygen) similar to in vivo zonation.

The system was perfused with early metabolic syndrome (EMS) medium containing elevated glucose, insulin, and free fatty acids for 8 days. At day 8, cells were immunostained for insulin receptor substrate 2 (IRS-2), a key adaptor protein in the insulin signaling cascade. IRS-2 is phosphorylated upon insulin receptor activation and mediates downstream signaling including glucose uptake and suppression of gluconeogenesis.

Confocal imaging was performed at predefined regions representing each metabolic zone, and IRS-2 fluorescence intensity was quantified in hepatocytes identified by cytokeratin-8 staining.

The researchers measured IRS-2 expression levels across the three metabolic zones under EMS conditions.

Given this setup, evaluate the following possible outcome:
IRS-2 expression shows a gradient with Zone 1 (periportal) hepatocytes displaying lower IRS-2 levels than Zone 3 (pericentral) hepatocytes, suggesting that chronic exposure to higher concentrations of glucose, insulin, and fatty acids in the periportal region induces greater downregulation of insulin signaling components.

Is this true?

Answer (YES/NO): NO